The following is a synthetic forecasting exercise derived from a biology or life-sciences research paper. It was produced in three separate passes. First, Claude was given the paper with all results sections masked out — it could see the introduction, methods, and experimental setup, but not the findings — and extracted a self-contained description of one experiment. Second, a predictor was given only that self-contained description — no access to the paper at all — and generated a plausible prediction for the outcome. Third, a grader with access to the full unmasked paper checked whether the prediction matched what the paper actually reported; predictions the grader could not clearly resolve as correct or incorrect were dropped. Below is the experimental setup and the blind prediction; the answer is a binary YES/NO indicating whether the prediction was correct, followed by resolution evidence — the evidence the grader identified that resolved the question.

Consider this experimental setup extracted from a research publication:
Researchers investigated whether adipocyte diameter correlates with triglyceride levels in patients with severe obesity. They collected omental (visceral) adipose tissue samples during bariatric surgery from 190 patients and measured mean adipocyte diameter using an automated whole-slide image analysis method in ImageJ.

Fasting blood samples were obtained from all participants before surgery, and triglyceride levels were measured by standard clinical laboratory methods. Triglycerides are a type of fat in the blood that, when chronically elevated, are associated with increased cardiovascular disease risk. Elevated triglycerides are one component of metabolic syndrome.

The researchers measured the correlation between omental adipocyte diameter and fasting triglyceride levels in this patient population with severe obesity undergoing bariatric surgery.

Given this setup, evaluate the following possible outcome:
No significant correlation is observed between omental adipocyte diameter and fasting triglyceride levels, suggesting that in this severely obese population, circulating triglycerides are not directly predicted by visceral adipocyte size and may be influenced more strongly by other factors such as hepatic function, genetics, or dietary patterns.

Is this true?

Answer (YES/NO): NO